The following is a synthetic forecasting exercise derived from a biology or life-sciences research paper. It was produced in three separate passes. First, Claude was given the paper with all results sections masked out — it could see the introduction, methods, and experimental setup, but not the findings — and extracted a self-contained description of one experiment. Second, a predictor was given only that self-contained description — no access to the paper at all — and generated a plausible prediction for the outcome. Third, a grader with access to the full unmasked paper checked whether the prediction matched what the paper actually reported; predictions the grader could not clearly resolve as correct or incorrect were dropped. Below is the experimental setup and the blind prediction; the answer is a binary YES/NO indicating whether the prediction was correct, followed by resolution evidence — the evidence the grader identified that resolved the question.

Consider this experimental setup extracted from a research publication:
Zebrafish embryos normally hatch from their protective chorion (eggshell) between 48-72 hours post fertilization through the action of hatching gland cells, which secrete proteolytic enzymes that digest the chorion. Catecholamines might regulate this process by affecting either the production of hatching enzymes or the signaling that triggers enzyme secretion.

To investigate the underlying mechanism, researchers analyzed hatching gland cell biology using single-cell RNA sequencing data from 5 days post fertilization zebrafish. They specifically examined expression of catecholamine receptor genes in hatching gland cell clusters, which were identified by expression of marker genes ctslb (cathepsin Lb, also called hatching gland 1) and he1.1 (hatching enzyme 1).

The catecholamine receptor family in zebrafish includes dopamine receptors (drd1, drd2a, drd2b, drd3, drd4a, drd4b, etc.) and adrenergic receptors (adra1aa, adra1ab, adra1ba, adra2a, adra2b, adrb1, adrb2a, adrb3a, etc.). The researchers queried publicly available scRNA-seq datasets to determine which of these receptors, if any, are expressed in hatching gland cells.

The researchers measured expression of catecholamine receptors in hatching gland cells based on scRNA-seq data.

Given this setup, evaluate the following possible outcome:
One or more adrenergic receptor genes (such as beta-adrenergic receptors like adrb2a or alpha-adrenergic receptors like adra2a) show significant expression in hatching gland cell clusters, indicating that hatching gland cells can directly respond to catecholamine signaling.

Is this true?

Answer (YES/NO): YES